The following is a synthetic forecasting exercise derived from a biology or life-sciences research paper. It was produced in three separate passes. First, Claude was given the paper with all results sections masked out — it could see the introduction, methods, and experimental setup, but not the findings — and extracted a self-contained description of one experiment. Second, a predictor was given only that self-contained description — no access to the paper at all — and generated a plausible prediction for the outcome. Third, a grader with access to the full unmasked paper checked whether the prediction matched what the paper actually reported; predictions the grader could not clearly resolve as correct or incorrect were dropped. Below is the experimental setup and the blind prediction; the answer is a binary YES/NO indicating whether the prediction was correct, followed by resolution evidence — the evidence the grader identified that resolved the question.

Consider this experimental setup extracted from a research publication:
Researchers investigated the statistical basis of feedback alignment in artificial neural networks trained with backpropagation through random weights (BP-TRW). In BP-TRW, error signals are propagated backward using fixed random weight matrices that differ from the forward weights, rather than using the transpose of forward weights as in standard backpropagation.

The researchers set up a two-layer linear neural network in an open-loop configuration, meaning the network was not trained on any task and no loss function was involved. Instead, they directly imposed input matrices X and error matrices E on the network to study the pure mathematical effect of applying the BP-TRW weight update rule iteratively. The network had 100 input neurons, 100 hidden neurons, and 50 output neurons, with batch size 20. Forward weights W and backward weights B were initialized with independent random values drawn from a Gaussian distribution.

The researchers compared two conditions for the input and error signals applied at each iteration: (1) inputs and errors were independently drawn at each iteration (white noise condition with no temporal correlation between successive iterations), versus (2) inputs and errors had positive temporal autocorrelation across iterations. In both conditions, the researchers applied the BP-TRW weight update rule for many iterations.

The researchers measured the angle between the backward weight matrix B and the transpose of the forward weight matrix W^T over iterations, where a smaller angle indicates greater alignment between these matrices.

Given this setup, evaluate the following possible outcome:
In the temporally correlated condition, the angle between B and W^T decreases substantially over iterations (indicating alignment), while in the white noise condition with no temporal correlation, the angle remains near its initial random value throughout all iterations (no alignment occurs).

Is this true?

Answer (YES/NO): YES